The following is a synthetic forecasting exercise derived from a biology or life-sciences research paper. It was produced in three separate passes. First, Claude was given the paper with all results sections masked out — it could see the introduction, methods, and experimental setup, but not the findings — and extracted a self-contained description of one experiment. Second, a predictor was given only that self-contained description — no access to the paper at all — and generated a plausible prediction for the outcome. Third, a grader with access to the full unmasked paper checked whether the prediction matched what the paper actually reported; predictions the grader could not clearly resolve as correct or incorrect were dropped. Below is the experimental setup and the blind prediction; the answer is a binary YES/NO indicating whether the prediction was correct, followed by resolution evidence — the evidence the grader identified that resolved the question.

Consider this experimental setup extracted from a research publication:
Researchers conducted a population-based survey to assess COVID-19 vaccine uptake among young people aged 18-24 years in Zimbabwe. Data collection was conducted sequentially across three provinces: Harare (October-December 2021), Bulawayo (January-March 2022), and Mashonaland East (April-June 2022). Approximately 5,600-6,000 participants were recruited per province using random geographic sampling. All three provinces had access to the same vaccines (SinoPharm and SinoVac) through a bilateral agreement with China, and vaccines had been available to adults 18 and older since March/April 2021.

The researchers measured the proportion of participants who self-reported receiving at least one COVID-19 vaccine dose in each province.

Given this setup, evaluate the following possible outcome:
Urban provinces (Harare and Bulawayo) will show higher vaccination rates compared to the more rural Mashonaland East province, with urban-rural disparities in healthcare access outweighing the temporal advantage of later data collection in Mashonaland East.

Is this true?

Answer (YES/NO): NO